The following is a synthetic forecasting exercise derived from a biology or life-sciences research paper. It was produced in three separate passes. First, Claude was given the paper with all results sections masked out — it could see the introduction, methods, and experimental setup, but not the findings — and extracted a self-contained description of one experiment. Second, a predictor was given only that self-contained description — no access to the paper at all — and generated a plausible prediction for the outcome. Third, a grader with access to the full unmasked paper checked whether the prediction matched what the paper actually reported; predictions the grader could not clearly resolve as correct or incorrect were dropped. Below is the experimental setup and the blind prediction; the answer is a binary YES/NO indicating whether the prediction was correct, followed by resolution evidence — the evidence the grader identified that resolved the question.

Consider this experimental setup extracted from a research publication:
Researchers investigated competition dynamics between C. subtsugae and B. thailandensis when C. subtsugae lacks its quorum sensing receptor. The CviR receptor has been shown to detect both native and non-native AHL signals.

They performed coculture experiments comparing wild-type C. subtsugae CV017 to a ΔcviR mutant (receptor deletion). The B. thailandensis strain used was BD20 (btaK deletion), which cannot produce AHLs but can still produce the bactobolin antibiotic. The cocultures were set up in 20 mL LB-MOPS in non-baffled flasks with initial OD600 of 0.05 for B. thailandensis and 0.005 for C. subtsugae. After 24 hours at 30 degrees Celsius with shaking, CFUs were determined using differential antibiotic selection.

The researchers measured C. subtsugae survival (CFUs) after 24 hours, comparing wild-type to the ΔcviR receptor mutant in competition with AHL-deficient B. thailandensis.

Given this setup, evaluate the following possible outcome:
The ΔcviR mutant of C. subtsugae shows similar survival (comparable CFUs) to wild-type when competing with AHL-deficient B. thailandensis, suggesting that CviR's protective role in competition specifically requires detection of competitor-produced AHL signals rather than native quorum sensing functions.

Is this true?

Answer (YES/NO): NO